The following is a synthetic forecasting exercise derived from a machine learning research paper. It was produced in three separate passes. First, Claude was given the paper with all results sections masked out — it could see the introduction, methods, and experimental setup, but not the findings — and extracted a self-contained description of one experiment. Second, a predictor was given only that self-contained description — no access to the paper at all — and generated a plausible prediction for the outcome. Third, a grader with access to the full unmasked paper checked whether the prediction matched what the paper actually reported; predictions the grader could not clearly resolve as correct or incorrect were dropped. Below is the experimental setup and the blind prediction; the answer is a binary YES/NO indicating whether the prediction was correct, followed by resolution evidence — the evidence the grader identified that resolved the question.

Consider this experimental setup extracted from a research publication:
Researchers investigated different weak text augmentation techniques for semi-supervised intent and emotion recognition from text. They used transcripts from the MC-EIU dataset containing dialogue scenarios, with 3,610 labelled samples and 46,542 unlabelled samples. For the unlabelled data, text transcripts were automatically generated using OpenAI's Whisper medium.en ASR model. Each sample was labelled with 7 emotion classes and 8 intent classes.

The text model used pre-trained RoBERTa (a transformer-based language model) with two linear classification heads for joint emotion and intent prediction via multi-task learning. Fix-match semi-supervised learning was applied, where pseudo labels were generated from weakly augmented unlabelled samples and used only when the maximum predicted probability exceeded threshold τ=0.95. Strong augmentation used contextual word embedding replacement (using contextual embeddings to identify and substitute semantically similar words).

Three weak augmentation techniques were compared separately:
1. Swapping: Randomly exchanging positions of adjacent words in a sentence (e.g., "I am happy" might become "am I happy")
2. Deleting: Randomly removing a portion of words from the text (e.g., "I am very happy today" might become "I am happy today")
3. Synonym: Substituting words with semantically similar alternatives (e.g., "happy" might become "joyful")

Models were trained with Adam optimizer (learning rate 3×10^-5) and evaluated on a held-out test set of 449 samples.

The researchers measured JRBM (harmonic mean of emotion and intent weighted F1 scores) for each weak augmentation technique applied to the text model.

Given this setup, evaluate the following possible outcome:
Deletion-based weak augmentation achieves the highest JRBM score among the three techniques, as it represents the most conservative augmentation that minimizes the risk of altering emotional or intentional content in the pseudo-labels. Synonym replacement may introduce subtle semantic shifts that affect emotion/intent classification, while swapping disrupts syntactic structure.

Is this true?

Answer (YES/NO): NO